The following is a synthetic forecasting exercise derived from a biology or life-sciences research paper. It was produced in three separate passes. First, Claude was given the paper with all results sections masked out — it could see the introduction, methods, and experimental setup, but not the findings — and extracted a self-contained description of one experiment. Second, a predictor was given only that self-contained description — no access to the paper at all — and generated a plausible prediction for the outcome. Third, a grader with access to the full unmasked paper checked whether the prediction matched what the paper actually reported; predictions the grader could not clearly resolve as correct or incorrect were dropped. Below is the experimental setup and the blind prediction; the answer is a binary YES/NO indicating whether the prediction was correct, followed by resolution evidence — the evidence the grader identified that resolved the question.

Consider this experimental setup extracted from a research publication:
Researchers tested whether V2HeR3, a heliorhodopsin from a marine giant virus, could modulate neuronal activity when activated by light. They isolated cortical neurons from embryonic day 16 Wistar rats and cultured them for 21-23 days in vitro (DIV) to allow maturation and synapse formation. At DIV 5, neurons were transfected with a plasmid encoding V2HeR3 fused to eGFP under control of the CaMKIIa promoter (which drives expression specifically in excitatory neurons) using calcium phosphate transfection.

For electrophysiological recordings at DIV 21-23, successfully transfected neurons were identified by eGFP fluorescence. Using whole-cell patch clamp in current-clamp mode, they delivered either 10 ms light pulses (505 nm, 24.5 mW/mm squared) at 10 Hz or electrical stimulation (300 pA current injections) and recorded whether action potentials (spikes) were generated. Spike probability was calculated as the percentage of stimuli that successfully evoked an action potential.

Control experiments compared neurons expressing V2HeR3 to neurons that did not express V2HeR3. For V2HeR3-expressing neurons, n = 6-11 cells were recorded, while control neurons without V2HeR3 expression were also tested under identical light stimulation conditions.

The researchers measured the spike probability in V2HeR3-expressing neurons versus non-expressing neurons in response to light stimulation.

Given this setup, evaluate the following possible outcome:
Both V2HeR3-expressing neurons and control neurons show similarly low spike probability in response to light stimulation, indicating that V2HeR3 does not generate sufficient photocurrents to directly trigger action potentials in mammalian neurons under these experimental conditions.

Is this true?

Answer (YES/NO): NO